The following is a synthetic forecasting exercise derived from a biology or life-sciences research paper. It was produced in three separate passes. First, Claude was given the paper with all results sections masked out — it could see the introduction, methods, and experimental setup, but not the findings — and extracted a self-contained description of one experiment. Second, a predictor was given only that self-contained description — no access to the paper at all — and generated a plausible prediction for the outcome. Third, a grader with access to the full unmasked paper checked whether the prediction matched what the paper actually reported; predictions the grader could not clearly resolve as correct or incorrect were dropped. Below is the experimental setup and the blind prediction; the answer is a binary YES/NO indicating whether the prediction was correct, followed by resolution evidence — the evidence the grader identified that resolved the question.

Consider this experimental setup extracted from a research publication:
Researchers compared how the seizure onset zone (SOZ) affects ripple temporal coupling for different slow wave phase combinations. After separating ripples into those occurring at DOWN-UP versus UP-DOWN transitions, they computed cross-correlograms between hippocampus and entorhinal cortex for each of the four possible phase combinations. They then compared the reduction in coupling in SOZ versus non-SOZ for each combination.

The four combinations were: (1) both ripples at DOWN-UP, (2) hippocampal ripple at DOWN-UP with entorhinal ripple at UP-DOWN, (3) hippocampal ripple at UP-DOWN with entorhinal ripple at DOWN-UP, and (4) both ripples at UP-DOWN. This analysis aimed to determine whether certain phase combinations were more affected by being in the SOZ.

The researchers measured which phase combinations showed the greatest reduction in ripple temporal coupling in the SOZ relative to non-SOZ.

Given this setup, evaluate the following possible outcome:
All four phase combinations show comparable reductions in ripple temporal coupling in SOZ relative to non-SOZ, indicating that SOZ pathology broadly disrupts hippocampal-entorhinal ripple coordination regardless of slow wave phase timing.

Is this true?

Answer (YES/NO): NO